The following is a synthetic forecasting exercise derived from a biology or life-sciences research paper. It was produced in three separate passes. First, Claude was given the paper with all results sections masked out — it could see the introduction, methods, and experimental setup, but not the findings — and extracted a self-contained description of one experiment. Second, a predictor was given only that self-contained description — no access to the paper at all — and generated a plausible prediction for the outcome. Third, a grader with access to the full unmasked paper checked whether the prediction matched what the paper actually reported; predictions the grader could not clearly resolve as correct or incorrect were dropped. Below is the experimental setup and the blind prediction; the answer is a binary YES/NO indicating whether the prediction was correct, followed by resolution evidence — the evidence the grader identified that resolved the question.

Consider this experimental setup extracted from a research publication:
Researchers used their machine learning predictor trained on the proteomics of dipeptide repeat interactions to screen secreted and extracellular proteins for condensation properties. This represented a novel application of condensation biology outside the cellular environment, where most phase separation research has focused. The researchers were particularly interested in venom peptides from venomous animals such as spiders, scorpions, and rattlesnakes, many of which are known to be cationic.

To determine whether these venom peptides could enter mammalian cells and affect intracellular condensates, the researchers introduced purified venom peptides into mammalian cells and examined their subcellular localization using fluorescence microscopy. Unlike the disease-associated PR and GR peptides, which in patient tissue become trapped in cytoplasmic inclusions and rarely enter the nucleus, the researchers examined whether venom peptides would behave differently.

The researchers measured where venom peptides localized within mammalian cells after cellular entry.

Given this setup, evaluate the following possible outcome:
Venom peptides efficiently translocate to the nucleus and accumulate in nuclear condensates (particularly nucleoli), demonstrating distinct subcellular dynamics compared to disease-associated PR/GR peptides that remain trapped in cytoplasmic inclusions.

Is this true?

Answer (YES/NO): NO